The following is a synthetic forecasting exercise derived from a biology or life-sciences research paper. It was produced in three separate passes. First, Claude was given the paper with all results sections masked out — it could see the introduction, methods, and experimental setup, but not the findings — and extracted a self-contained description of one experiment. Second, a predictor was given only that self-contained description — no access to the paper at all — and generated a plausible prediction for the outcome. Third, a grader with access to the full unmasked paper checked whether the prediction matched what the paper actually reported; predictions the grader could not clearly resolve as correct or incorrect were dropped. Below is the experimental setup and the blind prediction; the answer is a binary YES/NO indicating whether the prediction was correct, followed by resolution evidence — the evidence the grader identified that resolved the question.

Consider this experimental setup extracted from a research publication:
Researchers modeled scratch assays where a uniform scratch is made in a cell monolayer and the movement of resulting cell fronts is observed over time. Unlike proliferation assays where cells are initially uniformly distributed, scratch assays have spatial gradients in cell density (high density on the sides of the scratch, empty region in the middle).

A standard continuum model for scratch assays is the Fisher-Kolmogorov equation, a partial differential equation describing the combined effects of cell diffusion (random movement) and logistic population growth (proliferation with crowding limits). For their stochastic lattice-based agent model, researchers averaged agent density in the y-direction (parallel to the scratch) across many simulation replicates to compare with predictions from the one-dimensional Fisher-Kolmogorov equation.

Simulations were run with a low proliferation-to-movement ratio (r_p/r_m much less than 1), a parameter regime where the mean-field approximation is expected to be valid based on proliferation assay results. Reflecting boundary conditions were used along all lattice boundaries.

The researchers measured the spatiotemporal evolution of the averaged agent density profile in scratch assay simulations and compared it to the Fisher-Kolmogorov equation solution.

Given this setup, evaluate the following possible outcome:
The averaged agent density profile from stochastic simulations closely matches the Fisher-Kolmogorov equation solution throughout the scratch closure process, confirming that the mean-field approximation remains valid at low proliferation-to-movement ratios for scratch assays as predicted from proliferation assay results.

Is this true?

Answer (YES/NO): YES